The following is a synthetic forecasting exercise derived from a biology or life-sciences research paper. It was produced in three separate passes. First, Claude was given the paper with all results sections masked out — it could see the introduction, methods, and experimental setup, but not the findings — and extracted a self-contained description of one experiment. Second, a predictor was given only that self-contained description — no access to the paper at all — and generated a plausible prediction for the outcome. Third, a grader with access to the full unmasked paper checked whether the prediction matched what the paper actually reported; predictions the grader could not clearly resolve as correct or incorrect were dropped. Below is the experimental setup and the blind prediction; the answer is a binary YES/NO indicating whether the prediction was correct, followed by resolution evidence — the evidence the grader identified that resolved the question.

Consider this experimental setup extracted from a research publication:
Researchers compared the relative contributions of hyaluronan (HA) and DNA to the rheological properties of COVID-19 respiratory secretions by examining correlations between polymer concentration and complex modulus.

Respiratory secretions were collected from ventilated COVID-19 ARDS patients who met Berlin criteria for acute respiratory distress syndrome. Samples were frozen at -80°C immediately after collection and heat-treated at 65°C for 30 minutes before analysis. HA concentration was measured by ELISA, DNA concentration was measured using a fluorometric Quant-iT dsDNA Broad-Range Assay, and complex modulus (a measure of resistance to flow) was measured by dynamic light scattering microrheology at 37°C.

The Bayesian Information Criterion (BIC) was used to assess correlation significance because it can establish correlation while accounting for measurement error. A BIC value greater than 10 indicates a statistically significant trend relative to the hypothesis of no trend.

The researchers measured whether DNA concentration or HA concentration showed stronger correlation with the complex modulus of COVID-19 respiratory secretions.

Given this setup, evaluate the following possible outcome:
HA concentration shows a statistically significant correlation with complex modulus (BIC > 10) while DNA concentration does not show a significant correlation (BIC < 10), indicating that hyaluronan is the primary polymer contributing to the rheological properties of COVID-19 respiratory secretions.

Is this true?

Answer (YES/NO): NO